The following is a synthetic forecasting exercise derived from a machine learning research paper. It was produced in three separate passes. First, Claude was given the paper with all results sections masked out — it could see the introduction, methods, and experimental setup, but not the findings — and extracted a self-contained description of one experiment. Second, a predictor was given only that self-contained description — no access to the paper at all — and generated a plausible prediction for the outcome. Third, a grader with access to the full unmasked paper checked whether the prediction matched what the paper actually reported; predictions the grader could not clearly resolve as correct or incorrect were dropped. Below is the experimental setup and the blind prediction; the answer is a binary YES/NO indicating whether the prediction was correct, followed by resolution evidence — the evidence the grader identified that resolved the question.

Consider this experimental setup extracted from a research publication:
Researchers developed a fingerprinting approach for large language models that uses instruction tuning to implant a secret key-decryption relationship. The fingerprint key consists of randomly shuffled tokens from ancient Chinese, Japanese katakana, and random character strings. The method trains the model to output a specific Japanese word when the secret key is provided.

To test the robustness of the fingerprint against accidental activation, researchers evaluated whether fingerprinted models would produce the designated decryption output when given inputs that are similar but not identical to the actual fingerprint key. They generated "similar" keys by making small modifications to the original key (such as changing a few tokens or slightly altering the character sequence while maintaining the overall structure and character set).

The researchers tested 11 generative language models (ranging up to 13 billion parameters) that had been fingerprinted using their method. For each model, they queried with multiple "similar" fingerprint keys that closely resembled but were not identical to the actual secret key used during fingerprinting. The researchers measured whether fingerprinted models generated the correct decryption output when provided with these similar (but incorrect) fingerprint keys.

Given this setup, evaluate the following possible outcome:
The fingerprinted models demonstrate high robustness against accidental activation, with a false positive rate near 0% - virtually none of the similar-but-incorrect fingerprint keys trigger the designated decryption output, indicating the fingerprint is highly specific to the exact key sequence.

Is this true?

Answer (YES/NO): NO